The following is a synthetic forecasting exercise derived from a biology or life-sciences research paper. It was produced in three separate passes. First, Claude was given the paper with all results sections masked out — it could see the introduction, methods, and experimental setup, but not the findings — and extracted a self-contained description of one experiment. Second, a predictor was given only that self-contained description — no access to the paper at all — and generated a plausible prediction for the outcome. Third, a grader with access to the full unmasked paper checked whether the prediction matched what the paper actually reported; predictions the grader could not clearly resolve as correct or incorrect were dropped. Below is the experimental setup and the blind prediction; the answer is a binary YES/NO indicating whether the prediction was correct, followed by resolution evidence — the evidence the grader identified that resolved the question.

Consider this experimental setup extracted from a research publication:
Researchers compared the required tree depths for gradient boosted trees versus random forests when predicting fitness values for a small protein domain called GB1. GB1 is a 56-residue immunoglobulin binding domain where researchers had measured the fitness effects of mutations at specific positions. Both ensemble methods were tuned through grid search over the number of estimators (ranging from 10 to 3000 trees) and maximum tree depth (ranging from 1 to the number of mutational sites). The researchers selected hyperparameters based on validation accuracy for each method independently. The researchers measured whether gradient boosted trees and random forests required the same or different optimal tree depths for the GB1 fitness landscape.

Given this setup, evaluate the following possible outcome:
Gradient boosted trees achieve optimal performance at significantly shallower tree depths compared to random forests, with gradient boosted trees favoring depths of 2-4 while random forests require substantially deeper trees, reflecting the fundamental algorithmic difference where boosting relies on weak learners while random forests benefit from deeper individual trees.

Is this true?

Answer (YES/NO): NO